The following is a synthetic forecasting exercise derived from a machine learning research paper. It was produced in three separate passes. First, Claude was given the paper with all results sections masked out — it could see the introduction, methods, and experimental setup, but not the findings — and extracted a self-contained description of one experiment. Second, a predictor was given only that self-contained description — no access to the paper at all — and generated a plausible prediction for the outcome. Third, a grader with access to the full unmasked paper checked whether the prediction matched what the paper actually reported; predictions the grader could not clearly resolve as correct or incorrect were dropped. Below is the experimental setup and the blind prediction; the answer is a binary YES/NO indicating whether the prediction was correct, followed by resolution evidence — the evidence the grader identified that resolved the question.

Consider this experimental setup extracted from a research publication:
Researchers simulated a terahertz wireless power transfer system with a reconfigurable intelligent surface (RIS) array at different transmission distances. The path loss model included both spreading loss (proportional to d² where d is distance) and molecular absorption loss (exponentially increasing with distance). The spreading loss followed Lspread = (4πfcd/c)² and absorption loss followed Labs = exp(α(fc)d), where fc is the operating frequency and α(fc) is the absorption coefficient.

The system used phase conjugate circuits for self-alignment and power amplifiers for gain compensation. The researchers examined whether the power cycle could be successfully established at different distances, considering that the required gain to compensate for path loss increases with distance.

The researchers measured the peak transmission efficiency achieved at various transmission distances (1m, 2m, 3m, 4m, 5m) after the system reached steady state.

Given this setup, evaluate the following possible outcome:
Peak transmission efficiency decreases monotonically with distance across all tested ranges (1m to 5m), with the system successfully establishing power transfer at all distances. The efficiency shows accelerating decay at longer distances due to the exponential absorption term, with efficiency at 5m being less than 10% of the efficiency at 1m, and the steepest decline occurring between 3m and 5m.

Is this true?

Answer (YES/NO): NO